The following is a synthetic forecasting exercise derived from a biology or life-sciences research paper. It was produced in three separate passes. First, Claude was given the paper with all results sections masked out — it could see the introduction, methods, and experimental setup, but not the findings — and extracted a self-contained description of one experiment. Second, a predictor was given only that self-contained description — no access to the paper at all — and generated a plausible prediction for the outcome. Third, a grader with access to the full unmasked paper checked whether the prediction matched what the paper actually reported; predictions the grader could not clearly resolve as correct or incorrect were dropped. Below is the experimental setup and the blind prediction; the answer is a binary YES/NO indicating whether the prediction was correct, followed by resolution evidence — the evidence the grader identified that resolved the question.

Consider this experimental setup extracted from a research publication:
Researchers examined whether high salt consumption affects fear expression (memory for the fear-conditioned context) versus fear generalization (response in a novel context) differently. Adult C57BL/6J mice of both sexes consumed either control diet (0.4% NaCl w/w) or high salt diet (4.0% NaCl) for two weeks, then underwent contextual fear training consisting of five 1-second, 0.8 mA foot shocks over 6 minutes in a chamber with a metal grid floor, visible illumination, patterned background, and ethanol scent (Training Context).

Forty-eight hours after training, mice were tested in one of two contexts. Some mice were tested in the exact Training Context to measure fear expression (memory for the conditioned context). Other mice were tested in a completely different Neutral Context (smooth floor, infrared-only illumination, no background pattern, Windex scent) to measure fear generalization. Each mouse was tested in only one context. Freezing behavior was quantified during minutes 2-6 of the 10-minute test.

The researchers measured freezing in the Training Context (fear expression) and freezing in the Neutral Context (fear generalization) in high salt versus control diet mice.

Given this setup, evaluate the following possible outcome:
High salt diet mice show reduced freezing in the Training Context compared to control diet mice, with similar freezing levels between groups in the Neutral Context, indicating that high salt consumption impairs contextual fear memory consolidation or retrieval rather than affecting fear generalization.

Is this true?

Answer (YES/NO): NO